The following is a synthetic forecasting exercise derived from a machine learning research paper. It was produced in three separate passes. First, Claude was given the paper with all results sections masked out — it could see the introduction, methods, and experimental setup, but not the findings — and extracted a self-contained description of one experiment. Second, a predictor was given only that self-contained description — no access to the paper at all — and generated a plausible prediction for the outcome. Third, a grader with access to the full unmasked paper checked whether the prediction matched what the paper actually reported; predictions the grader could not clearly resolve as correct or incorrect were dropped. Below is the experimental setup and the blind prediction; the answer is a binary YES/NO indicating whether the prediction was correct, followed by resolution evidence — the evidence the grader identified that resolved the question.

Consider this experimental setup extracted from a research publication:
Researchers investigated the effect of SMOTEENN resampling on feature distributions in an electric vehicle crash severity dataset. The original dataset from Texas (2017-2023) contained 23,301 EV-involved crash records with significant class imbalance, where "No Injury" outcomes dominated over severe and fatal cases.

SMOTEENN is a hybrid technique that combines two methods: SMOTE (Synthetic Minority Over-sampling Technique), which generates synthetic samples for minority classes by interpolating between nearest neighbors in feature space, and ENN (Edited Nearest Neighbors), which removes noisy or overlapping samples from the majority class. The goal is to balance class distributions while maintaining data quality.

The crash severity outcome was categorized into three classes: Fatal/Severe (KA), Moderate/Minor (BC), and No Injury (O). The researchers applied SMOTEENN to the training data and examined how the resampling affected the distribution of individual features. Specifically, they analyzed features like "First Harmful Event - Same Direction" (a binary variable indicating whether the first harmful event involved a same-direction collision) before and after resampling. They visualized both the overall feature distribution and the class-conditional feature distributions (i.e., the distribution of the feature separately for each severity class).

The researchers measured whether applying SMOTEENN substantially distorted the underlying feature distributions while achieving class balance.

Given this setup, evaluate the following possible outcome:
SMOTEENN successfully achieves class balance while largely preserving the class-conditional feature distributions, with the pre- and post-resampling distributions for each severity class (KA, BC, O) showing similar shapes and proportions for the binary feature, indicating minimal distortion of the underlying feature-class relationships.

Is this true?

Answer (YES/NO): YES